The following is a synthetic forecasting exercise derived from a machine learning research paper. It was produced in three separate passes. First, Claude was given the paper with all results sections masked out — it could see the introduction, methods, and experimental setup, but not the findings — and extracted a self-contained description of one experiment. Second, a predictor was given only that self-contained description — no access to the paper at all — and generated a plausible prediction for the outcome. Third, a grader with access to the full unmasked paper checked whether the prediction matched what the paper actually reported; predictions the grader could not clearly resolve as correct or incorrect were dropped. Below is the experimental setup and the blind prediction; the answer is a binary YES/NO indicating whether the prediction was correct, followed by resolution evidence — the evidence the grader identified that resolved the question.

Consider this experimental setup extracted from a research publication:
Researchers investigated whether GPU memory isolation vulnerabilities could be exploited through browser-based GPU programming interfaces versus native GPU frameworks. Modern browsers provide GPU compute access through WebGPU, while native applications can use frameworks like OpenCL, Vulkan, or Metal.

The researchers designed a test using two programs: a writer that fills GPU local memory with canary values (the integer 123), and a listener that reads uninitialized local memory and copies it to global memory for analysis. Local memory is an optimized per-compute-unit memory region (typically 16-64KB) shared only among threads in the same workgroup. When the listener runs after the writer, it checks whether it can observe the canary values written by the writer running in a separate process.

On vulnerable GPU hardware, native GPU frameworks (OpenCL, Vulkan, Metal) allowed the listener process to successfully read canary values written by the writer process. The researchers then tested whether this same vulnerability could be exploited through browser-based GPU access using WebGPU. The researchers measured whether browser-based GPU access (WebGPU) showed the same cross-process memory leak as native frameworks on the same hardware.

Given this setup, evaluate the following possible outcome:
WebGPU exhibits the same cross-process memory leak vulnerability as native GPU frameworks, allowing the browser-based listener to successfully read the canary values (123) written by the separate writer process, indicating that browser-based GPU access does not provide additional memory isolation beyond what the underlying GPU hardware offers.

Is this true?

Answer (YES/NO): NO